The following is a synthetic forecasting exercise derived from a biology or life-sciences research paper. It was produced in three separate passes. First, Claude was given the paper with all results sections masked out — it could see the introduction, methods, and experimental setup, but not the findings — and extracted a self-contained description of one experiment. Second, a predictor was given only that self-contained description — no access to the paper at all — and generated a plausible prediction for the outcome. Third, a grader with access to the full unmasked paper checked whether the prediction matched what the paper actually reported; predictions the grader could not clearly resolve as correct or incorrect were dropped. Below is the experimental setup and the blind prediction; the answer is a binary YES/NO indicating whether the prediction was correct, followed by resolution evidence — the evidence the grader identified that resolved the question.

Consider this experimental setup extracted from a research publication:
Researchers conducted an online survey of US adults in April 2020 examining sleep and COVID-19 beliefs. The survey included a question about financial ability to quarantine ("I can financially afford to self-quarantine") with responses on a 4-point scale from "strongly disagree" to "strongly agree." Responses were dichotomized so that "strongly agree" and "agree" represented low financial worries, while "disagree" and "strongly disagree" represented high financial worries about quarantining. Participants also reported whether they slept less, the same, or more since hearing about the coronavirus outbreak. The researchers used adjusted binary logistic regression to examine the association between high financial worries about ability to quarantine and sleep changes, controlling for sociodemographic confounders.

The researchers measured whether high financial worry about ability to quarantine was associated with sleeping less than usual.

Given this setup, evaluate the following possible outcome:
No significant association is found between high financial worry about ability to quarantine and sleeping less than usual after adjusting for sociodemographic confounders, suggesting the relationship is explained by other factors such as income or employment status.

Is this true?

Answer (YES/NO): NO